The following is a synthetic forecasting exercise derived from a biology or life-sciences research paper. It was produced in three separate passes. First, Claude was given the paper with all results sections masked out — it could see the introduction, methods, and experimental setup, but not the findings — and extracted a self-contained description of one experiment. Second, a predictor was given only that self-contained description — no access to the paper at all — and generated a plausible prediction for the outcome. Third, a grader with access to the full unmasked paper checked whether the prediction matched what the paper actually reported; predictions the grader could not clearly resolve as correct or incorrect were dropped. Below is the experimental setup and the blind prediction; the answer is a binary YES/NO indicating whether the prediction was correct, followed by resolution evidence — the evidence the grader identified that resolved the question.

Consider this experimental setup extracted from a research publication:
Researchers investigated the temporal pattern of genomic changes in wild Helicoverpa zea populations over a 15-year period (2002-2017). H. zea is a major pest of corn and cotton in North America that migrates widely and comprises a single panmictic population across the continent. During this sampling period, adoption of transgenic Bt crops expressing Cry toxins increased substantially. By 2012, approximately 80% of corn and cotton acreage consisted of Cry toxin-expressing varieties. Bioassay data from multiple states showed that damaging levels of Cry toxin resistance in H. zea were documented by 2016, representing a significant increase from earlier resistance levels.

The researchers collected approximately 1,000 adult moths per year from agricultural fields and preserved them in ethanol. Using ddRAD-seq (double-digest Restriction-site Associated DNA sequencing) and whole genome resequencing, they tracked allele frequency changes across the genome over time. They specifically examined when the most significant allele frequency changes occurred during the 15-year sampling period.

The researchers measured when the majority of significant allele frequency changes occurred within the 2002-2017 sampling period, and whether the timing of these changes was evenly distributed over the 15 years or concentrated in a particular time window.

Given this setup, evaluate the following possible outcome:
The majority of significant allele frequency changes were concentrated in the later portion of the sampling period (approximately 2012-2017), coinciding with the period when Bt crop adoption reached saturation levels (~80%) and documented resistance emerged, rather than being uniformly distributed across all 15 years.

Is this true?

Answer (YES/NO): YES